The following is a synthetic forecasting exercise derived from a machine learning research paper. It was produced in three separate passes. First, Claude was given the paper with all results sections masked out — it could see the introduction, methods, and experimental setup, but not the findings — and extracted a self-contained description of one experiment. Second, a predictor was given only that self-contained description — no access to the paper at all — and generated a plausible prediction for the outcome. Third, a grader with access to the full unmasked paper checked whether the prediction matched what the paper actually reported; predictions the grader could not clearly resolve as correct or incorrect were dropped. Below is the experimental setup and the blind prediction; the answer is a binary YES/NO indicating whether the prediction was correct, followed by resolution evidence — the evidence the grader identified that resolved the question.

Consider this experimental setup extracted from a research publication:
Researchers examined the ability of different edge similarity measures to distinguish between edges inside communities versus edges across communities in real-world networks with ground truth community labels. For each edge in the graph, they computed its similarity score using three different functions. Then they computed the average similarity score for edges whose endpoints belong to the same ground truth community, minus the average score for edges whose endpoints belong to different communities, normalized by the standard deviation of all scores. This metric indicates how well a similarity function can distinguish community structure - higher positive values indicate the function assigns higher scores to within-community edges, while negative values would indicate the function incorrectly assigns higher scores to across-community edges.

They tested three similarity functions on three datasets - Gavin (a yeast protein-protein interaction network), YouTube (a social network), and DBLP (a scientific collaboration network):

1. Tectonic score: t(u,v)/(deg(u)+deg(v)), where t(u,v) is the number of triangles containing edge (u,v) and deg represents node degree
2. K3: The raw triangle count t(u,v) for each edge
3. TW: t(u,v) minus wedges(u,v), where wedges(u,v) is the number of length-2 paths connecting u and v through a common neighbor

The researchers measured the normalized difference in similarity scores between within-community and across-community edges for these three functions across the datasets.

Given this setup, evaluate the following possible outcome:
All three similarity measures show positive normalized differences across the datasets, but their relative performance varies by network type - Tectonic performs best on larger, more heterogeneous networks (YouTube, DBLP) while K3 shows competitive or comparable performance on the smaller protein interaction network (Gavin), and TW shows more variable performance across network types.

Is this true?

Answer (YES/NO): NO